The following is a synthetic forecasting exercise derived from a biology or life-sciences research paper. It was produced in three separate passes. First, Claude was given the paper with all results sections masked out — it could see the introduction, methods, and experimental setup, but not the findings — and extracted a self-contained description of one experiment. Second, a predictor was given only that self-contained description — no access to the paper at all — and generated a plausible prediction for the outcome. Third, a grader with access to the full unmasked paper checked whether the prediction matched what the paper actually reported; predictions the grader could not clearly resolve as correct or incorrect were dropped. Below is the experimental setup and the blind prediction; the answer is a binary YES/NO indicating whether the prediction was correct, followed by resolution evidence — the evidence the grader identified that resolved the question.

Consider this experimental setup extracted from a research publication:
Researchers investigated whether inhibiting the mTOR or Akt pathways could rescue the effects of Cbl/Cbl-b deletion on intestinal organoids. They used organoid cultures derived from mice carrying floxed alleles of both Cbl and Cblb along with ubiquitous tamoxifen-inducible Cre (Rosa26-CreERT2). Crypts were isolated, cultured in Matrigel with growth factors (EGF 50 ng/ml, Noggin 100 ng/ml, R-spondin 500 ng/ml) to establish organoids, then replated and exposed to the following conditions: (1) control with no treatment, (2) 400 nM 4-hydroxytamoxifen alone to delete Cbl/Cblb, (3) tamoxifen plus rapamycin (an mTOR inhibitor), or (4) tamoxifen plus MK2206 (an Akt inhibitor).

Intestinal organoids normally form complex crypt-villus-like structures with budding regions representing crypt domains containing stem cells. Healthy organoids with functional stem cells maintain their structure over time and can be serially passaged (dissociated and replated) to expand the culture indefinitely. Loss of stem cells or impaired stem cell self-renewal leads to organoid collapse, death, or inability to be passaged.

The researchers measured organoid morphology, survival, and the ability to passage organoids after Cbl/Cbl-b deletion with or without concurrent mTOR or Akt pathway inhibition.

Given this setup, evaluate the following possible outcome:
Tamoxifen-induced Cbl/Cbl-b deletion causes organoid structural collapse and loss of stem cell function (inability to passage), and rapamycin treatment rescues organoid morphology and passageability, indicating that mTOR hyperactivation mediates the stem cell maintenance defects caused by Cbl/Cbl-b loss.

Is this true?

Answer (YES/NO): YES